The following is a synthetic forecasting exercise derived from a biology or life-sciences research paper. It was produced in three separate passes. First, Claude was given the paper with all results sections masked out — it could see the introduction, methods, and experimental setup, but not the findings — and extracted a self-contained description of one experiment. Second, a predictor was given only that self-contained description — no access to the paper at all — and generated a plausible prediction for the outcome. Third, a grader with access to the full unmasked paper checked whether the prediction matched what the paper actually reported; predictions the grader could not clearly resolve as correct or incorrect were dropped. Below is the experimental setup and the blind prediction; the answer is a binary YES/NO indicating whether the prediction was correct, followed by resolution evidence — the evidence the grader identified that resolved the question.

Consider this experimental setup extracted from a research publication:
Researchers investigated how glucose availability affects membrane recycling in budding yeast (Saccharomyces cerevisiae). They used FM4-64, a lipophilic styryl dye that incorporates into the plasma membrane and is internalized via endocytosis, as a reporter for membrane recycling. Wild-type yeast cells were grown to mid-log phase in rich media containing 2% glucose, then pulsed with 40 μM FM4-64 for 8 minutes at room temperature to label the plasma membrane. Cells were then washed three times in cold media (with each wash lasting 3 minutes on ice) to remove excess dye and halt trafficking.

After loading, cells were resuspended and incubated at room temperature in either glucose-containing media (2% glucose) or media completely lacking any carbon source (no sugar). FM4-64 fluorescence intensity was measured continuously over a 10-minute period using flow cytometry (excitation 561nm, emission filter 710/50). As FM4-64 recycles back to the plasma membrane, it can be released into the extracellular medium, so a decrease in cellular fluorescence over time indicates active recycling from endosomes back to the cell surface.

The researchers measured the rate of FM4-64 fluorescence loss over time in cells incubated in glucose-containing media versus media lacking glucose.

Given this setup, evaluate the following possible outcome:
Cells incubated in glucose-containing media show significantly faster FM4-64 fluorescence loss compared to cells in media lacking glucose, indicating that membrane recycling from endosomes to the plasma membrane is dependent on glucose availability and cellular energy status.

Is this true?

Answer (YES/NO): YES